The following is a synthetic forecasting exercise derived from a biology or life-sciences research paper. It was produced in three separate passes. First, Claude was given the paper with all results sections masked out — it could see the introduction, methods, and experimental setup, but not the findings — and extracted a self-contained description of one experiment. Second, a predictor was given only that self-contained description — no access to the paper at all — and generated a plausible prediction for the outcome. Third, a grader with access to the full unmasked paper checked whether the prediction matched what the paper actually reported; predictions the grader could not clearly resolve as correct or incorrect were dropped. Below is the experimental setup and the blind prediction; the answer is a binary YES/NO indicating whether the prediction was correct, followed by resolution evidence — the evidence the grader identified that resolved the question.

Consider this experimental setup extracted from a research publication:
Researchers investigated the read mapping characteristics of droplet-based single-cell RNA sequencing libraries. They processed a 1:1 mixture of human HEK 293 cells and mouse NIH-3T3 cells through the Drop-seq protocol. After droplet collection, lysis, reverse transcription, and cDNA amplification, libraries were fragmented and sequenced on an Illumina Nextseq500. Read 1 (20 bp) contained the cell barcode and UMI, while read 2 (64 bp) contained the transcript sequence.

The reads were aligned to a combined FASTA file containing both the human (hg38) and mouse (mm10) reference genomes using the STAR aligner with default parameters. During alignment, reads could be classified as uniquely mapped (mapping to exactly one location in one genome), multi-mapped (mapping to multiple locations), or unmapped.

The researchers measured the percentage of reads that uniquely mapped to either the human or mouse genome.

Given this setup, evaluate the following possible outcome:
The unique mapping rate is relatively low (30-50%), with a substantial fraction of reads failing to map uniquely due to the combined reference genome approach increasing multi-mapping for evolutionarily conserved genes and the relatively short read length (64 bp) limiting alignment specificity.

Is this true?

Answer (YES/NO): NO